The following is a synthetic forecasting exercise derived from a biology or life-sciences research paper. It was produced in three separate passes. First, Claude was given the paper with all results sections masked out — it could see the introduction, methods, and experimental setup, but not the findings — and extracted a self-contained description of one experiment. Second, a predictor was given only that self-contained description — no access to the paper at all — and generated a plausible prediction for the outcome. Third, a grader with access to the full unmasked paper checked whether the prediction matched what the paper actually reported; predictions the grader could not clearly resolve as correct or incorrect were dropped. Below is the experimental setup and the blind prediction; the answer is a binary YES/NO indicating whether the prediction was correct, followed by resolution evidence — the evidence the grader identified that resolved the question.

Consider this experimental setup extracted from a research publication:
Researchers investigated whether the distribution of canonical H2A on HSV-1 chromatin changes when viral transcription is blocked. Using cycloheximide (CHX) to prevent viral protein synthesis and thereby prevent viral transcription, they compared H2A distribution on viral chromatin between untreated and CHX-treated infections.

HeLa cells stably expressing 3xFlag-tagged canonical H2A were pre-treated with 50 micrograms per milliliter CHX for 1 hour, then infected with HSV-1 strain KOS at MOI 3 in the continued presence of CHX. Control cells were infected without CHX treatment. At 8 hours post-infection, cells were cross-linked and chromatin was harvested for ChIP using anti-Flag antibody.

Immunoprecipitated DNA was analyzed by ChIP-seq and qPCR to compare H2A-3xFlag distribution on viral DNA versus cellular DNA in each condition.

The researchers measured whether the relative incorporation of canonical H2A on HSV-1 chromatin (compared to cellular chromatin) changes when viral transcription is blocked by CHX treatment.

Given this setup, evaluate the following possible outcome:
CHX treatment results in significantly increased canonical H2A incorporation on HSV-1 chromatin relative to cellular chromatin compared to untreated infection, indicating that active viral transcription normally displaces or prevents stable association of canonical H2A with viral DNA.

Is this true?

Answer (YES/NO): YES